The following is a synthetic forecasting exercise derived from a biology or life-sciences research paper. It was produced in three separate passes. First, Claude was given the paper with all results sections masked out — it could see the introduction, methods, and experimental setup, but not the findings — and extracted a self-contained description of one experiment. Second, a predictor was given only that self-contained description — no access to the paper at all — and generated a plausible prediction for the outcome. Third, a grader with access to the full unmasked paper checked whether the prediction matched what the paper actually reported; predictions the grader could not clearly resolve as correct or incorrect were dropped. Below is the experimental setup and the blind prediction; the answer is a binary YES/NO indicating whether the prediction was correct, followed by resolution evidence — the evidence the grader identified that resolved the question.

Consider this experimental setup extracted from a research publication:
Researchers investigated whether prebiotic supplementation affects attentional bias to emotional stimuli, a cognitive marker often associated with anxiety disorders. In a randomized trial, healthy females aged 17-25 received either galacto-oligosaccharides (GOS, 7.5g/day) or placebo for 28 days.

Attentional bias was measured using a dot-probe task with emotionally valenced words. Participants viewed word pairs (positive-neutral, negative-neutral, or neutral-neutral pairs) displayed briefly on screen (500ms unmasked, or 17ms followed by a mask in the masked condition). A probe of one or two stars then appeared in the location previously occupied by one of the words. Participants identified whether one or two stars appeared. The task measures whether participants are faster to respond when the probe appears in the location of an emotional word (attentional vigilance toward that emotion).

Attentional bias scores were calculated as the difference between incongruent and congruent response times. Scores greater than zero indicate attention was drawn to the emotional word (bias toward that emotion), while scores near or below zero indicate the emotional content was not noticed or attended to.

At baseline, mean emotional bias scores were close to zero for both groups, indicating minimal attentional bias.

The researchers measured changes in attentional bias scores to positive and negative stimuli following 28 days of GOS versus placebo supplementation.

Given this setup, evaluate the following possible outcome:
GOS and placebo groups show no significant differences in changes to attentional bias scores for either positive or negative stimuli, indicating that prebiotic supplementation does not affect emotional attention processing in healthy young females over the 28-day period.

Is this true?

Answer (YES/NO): YES